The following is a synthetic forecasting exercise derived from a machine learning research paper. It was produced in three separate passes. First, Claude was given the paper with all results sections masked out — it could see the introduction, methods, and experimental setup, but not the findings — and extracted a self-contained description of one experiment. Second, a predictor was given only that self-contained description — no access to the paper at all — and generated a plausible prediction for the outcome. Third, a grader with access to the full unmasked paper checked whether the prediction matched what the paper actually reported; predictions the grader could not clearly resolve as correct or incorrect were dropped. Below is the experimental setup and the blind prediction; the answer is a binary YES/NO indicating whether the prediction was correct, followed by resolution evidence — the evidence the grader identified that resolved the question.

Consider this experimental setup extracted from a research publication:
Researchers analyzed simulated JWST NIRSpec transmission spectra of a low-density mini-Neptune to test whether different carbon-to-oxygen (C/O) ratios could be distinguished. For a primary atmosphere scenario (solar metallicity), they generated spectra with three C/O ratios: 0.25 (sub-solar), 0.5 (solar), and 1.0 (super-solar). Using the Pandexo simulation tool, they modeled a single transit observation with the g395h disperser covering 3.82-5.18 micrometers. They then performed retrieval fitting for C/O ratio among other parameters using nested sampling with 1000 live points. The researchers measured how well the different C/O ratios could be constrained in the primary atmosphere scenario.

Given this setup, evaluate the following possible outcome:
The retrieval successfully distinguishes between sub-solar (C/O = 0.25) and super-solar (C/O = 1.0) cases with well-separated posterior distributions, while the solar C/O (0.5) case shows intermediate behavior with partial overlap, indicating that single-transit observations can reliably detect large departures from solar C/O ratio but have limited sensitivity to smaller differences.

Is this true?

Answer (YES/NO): YES